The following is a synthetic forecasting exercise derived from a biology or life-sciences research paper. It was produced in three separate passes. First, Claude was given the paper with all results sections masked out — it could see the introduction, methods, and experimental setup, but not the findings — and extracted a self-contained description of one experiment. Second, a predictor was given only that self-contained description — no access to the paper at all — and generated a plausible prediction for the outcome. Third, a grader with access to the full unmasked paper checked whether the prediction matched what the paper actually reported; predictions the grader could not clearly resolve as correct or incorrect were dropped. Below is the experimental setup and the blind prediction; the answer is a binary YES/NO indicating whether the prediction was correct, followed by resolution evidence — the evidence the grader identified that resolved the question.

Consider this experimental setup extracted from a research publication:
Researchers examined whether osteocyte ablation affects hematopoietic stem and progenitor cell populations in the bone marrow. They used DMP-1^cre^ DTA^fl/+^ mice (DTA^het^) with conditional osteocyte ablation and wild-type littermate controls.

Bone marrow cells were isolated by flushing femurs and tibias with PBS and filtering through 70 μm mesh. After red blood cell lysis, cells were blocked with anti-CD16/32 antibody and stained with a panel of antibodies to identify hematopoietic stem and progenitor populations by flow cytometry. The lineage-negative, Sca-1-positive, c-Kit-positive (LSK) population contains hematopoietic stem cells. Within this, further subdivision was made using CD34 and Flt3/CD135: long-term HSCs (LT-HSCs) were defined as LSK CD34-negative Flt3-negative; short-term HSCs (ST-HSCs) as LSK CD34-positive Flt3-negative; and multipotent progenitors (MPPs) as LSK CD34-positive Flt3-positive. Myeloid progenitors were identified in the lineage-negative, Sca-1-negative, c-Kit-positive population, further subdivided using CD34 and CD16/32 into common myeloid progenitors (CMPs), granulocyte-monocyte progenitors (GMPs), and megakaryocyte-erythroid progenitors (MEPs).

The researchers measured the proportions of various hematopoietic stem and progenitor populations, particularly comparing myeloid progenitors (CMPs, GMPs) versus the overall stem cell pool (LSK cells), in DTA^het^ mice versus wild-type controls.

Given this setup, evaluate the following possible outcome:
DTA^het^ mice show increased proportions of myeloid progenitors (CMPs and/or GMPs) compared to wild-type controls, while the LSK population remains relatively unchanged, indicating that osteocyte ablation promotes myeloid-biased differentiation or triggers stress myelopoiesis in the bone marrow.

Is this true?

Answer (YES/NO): YES